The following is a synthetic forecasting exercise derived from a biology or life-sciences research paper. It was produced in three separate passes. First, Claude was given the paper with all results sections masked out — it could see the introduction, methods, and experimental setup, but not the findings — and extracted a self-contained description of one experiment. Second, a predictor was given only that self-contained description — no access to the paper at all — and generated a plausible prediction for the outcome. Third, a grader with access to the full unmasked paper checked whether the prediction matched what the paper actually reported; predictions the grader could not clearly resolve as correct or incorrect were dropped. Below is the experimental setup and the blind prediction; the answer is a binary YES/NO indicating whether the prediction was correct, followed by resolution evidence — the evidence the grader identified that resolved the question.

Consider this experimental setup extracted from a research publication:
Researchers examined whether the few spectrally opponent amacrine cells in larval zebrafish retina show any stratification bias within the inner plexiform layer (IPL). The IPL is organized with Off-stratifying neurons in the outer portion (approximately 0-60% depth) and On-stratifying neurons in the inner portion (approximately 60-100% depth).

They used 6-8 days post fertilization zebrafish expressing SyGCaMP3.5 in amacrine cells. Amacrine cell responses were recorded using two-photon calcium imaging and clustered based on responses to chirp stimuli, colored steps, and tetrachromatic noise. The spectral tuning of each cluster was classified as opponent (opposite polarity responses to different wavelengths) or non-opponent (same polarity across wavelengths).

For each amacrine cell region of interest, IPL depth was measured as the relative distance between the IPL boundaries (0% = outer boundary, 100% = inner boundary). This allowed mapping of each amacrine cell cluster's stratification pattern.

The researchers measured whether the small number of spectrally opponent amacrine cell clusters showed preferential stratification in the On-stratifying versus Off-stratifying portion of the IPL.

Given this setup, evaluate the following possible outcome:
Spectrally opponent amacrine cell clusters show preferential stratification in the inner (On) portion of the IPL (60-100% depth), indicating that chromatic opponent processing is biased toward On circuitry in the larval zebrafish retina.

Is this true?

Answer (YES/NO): YES